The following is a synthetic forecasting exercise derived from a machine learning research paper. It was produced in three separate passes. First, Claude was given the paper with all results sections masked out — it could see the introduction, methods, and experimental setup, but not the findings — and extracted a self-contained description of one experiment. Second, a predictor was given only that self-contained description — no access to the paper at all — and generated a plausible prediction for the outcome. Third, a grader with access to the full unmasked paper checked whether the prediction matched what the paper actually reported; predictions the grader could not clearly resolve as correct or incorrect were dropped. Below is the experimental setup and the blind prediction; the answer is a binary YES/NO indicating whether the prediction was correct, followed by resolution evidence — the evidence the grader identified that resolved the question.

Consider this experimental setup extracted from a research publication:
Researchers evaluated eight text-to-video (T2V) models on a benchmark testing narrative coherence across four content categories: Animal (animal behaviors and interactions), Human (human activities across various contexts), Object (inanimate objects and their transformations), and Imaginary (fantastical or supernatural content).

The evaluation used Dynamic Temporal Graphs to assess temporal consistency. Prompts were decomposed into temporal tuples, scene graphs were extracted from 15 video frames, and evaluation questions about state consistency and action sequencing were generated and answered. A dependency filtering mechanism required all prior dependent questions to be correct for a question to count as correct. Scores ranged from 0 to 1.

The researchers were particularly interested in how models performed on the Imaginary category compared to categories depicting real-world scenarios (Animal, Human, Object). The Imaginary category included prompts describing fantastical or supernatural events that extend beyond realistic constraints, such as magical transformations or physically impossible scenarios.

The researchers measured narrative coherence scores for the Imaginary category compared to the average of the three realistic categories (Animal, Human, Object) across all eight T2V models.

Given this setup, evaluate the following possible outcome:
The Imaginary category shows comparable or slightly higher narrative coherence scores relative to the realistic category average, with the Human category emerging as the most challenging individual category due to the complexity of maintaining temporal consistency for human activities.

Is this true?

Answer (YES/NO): NO